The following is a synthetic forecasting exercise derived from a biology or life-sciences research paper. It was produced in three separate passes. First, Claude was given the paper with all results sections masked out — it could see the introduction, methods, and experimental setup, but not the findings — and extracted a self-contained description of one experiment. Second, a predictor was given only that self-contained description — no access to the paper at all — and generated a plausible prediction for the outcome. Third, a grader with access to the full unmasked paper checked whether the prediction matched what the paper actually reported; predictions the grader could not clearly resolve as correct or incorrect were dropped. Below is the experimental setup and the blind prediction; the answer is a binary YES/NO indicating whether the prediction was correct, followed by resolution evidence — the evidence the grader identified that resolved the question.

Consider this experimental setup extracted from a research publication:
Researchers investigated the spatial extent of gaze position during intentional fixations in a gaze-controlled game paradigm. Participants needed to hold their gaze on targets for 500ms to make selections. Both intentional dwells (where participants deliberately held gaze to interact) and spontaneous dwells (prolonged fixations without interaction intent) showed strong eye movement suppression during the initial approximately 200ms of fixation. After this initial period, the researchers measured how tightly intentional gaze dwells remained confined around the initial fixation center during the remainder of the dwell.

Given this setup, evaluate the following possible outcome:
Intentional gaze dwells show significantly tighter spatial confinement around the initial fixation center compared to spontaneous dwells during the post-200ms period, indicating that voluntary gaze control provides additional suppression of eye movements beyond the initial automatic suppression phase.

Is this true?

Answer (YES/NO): YES